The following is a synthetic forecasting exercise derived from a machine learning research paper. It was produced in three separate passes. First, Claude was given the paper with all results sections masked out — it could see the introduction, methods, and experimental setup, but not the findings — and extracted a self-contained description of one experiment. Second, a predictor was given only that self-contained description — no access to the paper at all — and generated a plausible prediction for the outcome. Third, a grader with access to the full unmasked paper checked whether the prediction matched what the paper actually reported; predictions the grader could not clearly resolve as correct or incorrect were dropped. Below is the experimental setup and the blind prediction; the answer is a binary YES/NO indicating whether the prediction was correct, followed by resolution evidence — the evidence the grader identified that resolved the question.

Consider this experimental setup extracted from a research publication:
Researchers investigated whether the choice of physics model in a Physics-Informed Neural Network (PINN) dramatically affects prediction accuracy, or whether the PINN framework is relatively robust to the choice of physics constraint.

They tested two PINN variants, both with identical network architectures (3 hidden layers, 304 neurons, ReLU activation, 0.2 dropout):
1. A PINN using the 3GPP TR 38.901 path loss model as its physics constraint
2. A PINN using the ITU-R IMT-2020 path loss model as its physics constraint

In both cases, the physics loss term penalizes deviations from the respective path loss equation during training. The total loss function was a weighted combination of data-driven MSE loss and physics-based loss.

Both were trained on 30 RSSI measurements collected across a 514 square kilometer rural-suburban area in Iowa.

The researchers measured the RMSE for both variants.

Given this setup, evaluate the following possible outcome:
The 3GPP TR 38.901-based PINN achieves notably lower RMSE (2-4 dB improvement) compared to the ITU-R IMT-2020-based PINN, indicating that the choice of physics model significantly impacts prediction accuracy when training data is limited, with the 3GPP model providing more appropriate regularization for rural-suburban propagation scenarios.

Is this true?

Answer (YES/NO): NO